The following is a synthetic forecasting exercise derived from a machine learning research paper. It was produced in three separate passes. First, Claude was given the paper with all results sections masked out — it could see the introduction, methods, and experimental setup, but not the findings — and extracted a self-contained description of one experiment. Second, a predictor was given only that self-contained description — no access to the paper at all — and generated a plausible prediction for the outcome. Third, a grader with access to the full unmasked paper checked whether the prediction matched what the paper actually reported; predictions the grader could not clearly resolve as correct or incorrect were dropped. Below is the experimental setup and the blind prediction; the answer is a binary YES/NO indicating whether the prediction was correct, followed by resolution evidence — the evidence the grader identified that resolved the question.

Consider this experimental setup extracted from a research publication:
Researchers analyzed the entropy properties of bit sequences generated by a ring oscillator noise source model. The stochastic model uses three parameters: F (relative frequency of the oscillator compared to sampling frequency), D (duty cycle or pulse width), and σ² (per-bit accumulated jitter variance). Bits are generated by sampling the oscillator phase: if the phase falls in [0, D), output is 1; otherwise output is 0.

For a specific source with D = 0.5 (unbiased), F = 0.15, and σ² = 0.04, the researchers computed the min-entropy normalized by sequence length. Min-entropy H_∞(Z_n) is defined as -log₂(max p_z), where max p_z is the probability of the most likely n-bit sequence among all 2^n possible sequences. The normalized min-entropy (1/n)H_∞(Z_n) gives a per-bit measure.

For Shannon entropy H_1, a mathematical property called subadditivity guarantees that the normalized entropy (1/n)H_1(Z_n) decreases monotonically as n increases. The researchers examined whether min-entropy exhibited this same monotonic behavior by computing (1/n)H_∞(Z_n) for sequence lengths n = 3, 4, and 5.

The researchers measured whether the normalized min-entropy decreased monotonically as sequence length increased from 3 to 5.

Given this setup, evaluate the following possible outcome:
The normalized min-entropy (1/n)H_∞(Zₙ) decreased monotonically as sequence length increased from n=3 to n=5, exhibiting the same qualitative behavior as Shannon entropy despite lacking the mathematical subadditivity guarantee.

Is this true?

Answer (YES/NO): NO